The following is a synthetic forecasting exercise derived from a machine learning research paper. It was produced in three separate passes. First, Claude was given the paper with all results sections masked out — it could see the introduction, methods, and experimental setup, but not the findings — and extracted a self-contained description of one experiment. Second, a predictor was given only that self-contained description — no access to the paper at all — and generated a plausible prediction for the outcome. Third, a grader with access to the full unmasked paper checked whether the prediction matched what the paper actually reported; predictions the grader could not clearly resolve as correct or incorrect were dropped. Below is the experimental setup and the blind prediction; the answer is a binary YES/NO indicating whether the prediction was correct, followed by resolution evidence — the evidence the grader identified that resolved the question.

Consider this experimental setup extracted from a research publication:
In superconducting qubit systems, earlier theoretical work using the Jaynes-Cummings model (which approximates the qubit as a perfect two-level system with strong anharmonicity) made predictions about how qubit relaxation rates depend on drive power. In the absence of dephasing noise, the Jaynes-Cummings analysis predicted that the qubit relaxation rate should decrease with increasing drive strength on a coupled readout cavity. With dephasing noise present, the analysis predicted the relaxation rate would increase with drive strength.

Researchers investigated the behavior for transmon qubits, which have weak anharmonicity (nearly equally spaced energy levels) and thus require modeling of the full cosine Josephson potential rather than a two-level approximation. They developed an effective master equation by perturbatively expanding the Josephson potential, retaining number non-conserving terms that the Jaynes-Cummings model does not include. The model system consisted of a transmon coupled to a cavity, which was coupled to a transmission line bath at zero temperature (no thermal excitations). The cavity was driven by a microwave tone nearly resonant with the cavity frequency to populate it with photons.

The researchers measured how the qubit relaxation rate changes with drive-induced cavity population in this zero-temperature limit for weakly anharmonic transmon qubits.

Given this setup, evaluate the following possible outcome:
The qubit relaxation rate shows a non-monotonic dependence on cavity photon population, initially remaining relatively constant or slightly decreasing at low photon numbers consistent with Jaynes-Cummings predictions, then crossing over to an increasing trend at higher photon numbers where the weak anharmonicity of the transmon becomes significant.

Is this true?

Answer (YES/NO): NO